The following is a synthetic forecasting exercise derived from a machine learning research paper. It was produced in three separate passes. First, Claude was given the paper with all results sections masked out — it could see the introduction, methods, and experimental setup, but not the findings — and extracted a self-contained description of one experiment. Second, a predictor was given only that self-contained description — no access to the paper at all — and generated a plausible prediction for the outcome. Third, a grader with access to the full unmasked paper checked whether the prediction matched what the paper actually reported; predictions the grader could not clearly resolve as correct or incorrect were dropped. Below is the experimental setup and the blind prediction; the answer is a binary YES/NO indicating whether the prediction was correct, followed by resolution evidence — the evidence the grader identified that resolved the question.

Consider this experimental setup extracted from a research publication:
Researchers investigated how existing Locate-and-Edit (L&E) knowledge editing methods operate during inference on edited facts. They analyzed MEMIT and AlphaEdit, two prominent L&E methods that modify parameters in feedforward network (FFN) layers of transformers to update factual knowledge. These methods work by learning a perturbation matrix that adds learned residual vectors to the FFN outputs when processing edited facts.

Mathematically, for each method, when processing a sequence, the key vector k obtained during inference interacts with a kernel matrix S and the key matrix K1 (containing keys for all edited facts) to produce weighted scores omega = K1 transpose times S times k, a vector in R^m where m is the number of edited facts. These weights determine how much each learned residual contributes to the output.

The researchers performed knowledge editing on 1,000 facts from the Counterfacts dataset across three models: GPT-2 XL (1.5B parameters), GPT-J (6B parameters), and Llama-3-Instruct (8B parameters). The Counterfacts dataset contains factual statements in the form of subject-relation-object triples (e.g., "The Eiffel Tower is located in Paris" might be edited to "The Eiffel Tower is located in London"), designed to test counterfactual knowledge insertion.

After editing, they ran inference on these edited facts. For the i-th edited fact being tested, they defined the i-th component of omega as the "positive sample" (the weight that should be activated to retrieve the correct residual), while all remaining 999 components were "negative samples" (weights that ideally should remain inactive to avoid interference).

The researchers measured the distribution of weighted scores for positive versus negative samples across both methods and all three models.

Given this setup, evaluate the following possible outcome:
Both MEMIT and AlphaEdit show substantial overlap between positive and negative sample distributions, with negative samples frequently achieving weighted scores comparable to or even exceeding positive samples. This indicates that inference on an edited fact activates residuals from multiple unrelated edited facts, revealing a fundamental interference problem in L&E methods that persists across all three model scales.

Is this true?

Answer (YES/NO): NO